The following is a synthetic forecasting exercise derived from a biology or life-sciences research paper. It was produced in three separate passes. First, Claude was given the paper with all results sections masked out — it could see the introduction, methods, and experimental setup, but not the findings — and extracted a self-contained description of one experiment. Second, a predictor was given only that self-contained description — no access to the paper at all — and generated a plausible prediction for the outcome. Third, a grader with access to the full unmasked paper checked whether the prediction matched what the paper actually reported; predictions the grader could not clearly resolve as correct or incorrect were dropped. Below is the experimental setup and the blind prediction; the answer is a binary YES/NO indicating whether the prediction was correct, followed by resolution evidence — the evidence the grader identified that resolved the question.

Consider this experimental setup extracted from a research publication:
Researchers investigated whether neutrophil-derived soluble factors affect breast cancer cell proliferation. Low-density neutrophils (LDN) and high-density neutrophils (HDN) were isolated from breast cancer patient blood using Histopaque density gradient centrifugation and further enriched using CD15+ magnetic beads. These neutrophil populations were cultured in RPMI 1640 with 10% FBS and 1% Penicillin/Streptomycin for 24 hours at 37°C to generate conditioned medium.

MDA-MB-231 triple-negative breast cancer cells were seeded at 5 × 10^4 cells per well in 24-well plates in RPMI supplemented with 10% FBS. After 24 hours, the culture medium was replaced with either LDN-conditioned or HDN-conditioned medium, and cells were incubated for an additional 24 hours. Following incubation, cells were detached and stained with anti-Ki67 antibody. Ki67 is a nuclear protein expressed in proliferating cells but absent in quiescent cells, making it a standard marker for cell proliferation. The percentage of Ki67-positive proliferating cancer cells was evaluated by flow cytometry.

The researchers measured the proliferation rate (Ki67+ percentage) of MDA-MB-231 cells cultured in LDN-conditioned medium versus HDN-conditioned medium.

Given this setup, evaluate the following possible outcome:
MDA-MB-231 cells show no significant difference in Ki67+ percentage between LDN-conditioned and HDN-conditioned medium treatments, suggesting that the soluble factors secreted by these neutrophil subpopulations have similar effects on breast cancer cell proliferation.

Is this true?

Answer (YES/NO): NO